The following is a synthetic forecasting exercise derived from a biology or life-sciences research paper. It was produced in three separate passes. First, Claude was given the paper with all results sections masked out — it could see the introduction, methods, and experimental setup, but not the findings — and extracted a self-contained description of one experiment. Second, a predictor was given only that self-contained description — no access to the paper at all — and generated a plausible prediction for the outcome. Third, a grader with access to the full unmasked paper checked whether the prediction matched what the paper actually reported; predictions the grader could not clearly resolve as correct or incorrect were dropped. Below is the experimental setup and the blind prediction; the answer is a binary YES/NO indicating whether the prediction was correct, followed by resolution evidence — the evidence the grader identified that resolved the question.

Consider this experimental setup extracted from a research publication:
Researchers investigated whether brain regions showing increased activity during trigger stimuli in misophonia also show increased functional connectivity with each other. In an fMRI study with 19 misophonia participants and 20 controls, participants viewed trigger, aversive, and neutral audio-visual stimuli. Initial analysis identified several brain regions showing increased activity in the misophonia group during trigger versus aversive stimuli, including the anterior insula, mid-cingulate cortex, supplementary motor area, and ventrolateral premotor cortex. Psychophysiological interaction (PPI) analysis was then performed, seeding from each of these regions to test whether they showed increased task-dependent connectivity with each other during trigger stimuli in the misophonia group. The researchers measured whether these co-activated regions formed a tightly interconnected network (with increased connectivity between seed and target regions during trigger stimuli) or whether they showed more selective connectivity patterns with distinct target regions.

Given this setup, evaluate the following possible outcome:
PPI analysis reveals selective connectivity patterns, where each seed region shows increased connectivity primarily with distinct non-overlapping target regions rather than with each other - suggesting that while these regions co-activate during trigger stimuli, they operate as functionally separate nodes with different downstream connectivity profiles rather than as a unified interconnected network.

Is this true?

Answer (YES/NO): NO